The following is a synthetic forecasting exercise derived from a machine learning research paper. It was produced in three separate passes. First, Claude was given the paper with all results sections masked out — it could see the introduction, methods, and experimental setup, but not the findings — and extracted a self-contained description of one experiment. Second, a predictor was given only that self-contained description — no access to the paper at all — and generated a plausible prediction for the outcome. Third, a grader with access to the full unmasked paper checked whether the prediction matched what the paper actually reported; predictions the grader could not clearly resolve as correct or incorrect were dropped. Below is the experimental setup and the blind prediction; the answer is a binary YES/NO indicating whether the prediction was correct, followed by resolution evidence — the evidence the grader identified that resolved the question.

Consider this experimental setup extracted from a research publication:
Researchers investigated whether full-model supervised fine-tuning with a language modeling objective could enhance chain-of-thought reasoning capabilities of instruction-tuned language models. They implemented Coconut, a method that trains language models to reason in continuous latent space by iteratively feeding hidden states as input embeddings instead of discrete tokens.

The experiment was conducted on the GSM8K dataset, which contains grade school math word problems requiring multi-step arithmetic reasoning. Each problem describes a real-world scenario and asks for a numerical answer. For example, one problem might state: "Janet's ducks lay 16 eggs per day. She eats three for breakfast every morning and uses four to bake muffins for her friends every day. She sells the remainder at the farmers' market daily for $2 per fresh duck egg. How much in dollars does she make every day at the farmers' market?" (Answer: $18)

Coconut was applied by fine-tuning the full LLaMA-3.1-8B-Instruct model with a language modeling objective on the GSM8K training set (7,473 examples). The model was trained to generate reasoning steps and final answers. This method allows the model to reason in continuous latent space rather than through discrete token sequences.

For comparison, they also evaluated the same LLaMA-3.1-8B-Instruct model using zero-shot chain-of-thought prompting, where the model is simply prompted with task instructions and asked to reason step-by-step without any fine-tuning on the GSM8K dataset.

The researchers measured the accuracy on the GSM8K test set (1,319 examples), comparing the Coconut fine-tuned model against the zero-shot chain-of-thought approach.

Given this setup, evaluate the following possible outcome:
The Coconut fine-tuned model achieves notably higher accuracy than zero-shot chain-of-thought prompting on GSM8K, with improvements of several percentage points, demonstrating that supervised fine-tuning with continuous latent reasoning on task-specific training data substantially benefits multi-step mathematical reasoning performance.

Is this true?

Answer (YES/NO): NO